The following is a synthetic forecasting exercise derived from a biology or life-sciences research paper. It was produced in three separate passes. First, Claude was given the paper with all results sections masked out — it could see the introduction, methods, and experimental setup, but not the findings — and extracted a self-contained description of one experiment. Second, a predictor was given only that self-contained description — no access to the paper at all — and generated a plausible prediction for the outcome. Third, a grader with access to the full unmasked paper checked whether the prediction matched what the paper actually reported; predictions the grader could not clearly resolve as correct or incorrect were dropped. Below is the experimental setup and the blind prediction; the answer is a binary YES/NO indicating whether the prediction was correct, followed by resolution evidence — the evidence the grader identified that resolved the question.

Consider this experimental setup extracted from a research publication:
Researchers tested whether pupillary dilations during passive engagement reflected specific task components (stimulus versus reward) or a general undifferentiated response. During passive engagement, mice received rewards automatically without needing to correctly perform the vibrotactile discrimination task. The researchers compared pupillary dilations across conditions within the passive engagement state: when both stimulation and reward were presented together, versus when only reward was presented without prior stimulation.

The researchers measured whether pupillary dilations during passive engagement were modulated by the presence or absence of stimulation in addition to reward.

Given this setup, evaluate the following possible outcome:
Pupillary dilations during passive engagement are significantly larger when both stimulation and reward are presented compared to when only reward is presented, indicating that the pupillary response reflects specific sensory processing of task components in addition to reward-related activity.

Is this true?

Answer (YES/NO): YES